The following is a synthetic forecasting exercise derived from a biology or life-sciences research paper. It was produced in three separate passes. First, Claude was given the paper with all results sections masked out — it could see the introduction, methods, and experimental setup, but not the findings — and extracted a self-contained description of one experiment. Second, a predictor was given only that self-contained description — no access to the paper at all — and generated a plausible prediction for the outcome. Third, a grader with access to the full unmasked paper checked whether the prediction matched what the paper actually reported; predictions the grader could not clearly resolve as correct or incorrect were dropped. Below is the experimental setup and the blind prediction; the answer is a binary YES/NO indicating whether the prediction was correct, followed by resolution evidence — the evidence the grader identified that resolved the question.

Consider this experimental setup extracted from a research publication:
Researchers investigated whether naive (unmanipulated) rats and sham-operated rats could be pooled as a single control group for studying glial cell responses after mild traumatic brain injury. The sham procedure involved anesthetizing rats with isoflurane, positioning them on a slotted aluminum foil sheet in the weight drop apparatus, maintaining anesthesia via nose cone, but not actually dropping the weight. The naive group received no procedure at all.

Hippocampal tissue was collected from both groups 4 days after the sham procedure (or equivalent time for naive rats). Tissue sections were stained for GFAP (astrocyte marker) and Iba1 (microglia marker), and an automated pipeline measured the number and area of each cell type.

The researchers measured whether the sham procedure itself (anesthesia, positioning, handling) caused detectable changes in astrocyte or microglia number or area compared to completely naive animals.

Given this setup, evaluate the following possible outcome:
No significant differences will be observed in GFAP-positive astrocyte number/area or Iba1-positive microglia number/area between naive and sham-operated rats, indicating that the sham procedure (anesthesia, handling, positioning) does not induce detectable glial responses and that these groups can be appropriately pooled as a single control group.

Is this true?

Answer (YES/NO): YES